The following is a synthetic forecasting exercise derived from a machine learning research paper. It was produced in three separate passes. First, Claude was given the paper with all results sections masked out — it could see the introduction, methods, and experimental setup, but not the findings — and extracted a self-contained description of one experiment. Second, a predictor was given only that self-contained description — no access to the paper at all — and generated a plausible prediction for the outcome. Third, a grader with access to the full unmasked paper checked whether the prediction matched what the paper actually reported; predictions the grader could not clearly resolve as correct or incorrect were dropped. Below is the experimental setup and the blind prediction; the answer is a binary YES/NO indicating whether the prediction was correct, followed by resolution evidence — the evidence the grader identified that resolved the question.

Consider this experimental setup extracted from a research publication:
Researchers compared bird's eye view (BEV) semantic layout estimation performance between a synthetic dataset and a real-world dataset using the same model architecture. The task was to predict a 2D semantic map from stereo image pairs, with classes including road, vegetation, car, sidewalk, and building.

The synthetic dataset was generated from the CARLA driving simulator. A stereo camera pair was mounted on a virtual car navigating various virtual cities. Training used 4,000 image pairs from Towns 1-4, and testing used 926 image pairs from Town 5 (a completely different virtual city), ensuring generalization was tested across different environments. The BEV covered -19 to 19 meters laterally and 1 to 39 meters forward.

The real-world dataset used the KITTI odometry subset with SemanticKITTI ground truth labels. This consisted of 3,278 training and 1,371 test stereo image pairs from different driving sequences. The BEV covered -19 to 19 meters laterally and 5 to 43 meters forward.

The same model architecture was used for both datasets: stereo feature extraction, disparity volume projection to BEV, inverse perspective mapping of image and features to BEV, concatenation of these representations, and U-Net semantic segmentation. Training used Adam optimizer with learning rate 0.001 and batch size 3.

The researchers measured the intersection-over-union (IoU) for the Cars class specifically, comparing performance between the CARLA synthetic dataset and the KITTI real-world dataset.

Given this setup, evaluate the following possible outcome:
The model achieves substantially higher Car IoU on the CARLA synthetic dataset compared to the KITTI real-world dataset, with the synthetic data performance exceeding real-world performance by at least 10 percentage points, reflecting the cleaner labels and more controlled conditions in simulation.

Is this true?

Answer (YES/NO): YES